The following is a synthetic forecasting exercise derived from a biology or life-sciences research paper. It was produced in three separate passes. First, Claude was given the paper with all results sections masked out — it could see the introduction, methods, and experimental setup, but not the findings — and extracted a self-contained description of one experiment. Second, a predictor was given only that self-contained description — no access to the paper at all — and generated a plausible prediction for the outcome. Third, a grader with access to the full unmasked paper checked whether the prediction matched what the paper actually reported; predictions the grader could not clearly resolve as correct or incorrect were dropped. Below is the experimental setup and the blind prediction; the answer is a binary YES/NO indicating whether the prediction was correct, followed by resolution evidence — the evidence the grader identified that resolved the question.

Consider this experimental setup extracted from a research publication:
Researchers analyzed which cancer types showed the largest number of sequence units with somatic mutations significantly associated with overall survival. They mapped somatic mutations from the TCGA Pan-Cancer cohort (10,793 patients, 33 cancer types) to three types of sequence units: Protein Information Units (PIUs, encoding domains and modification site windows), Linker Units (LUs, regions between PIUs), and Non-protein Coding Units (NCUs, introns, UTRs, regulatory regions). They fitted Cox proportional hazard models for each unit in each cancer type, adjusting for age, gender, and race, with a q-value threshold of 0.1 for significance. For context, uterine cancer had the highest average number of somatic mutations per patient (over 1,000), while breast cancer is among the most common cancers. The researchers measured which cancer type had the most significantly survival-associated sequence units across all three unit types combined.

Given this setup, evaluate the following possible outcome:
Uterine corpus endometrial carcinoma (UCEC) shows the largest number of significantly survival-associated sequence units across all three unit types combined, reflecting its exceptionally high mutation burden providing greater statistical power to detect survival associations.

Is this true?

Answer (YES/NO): NO